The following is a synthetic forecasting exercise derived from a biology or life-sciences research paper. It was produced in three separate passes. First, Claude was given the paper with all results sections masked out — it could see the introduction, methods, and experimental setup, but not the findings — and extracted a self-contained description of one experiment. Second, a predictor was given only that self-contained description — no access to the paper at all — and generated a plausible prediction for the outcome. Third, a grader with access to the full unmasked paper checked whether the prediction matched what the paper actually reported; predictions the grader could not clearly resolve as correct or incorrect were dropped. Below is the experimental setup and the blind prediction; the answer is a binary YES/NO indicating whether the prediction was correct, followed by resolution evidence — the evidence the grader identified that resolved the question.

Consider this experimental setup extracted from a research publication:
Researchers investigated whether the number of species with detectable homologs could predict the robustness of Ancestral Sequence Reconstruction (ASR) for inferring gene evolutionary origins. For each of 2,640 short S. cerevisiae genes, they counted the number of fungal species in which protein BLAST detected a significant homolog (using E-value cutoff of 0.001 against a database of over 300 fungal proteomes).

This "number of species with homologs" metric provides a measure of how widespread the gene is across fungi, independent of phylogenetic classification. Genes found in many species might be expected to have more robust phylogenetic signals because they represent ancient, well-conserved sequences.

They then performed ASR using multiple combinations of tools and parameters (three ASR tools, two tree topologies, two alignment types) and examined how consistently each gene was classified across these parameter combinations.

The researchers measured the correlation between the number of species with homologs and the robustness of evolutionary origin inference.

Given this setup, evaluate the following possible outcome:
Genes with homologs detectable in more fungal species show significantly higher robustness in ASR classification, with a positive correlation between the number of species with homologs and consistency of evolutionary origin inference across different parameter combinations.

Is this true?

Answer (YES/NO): YES